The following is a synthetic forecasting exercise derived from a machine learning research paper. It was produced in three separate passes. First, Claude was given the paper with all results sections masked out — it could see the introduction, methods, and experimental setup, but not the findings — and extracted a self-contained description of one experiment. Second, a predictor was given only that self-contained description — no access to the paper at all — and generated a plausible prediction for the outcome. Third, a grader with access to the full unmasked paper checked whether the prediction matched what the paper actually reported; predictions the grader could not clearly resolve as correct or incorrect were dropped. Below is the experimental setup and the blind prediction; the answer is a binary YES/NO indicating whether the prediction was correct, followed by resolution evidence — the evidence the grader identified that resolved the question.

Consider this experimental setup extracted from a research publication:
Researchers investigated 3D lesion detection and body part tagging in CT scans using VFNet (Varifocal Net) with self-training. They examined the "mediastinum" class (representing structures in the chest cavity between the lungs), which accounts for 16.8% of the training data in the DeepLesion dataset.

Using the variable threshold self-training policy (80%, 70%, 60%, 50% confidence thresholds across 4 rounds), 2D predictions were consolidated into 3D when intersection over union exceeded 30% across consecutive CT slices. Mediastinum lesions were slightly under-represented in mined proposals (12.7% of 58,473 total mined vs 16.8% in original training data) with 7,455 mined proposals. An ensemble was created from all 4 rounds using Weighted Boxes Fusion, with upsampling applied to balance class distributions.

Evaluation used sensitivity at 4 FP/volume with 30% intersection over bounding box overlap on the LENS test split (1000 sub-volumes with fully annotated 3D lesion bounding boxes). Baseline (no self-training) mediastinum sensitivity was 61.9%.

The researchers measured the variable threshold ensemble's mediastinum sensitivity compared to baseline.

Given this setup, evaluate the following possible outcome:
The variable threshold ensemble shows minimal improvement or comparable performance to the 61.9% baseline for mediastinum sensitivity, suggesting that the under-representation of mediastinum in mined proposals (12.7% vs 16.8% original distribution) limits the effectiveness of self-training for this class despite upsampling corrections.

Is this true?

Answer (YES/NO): NO